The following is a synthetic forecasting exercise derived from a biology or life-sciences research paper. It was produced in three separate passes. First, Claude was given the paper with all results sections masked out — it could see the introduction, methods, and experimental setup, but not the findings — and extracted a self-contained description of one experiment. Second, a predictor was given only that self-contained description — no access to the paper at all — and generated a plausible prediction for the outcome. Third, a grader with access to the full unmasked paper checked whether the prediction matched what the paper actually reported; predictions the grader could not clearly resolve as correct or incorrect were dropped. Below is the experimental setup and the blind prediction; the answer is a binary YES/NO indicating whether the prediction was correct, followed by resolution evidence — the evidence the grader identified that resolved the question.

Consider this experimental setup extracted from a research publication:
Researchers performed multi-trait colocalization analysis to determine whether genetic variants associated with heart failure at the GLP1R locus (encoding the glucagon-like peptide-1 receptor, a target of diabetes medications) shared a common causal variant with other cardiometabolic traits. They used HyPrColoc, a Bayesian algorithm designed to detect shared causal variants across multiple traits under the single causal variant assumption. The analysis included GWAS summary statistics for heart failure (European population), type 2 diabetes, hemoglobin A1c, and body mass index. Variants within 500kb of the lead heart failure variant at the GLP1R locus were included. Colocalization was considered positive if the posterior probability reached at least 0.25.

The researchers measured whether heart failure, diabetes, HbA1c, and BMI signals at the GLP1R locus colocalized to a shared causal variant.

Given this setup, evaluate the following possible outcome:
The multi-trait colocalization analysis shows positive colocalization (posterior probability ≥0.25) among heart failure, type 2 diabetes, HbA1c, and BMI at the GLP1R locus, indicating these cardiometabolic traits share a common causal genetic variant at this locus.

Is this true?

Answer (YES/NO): NO